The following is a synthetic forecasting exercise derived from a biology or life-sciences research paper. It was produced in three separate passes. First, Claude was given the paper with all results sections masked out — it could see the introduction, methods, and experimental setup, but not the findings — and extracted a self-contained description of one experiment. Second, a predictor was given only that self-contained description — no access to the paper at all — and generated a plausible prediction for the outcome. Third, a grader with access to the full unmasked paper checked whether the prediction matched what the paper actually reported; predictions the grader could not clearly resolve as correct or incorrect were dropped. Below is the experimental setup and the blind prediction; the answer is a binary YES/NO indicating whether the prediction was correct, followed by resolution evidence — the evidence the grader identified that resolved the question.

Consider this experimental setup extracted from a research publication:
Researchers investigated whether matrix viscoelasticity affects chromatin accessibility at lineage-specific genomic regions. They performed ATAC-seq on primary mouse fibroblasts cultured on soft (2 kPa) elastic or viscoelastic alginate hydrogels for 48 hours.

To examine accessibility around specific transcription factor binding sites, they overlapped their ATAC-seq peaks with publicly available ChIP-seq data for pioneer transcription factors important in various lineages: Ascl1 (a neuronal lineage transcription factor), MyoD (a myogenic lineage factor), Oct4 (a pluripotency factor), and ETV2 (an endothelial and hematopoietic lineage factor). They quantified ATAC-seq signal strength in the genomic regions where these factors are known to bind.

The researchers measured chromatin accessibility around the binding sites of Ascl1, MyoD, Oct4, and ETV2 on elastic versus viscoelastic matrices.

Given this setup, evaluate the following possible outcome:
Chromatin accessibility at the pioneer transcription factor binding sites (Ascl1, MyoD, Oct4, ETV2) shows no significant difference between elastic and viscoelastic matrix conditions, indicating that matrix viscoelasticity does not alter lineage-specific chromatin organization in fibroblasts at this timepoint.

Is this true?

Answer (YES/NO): NO